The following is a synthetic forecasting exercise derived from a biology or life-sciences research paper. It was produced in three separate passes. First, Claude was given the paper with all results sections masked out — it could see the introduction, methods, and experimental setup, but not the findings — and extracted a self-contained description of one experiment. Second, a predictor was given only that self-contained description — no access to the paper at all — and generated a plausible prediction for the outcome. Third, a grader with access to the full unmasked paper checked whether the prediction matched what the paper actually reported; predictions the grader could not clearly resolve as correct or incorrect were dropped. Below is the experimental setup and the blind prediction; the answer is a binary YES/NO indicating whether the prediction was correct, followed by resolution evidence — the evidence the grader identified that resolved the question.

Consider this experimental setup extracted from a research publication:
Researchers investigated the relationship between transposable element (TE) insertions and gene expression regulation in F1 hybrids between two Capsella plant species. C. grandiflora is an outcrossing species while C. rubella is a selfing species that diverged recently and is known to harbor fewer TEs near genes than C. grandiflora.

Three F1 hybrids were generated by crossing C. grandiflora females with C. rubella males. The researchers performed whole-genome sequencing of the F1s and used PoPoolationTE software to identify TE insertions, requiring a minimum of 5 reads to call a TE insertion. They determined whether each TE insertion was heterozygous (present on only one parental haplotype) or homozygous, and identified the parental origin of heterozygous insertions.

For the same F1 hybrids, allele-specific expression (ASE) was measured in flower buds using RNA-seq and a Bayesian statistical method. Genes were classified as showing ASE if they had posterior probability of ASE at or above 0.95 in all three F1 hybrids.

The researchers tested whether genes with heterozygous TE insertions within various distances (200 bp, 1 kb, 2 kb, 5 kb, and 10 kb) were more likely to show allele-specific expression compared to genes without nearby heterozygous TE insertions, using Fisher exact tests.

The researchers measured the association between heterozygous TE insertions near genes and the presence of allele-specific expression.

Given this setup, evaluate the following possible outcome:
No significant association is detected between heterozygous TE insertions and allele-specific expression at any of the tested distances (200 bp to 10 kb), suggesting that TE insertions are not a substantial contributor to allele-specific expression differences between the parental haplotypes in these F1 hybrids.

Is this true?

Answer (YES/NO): NO